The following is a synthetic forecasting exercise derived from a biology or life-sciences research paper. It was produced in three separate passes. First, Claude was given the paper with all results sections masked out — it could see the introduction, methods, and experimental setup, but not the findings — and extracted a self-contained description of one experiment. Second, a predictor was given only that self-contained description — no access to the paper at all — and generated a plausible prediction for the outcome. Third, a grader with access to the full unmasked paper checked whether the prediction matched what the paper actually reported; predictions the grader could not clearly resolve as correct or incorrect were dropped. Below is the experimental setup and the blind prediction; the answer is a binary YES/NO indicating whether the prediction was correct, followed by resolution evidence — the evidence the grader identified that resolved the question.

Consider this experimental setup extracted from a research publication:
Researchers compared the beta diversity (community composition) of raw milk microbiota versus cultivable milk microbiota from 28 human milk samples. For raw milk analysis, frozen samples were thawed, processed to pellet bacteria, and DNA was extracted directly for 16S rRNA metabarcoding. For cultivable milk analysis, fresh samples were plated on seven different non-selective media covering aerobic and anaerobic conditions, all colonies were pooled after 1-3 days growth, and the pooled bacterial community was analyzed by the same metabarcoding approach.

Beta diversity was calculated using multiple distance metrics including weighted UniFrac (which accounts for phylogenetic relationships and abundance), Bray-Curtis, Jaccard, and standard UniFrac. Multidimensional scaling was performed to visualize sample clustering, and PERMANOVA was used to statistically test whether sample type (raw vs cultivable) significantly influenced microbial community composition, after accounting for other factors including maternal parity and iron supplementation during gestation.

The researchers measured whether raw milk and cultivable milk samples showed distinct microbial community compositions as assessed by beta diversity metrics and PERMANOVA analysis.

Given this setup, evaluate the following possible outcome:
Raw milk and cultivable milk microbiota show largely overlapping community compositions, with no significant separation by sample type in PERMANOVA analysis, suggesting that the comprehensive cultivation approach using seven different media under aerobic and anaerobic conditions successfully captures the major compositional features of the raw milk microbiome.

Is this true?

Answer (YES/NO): NO